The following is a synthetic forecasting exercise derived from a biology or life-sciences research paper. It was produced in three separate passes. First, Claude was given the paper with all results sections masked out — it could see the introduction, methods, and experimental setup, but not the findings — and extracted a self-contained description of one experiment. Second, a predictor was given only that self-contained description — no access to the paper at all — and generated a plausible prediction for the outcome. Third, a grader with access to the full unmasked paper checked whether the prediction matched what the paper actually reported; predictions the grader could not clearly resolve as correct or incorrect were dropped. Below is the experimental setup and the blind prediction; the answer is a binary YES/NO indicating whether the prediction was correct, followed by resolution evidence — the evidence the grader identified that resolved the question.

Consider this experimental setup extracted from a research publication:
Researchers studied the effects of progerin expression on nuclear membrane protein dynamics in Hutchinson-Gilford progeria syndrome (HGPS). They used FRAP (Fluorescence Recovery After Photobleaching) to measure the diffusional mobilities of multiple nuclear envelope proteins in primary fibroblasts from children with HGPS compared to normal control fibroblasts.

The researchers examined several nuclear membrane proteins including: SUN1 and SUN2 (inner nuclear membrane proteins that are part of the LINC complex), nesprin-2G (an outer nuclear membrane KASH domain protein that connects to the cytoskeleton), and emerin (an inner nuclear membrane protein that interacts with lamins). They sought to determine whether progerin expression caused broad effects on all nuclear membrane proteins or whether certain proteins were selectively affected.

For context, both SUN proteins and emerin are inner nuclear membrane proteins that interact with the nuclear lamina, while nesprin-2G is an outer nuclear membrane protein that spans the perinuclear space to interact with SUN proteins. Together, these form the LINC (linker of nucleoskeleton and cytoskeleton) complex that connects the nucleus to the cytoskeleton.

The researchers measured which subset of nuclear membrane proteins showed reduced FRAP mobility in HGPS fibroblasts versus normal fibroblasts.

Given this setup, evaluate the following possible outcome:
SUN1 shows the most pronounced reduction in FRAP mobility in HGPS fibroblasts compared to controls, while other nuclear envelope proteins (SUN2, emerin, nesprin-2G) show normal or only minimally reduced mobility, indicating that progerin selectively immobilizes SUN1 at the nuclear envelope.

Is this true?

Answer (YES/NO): NO